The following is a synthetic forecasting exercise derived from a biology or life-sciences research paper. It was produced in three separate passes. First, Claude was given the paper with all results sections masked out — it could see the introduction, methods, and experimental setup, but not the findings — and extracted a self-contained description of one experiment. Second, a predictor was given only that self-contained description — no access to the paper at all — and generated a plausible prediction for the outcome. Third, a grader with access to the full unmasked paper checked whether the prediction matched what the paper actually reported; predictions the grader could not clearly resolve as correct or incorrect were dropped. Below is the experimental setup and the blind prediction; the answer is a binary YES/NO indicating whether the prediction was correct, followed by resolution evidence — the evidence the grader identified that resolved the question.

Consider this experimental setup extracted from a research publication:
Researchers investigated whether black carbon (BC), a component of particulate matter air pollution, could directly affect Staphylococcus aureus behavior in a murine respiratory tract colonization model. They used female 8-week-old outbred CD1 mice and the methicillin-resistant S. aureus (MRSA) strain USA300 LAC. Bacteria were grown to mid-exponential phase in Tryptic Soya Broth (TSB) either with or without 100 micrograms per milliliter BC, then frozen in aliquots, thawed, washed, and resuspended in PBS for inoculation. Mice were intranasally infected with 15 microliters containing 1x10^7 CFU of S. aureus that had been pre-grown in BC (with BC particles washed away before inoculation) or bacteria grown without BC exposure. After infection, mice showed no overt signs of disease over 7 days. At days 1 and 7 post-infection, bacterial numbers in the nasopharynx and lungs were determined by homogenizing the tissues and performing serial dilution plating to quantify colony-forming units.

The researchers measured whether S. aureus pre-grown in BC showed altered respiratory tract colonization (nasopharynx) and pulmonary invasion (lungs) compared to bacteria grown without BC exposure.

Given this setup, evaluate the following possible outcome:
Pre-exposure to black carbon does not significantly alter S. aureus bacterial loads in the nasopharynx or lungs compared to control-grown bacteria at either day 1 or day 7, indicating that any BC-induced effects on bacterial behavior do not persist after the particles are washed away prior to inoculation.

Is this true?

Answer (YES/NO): NO